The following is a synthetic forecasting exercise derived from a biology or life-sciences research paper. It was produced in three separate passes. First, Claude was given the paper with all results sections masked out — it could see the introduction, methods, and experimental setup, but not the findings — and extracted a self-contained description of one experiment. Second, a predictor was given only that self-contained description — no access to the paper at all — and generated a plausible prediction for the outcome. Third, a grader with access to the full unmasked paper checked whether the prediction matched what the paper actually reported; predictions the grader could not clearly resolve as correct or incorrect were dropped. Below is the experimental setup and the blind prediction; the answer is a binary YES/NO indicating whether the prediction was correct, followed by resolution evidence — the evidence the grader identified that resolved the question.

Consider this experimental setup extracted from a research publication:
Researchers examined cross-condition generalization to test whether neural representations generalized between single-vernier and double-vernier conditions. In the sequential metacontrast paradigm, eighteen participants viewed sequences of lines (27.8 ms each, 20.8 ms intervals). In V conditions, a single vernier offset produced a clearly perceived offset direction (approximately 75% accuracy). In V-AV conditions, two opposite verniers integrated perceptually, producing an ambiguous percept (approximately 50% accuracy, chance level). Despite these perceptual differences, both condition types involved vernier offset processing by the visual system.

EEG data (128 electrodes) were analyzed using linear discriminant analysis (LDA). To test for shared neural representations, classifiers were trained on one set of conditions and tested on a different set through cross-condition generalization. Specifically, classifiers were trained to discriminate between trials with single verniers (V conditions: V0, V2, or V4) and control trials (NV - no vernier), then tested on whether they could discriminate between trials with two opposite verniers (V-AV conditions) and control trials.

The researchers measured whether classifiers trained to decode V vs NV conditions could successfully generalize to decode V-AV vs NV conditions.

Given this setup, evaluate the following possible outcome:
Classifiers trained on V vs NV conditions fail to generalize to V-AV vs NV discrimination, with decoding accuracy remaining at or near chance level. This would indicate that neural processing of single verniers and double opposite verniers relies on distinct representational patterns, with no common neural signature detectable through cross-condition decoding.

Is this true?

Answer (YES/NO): NO